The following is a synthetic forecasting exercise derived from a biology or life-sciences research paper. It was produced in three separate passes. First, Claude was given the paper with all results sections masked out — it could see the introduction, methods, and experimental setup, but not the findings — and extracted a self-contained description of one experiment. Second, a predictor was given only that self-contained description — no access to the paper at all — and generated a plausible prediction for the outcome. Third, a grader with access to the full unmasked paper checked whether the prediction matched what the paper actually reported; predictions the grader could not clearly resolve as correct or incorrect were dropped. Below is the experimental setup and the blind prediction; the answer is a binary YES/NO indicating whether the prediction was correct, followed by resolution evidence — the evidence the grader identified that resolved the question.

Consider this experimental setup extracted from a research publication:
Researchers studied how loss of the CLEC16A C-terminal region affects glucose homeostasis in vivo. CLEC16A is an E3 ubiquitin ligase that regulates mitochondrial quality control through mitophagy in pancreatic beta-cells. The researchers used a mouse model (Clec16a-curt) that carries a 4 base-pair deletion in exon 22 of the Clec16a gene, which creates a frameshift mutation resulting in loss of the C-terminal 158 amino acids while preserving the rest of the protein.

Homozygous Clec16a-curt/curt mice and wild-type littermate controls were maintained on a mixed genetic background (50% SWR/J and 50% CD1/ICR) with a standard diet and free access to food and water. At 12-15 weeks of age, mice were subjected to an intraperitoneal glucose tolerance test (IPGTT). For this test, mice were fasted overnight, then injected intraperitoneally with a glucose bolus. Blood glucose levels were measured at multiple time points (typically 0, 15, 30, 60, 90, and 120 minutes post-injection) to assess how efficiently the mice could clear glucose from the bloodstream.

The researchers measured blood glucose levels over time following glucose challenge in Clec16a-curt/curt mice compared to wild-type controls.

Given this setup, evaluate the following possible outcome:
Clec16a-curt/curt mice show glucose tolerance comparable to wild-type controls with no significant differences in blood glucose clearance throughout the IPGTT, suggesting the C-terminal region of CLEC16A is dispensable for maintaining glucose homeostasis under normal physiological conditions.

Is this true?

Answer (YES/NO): NO